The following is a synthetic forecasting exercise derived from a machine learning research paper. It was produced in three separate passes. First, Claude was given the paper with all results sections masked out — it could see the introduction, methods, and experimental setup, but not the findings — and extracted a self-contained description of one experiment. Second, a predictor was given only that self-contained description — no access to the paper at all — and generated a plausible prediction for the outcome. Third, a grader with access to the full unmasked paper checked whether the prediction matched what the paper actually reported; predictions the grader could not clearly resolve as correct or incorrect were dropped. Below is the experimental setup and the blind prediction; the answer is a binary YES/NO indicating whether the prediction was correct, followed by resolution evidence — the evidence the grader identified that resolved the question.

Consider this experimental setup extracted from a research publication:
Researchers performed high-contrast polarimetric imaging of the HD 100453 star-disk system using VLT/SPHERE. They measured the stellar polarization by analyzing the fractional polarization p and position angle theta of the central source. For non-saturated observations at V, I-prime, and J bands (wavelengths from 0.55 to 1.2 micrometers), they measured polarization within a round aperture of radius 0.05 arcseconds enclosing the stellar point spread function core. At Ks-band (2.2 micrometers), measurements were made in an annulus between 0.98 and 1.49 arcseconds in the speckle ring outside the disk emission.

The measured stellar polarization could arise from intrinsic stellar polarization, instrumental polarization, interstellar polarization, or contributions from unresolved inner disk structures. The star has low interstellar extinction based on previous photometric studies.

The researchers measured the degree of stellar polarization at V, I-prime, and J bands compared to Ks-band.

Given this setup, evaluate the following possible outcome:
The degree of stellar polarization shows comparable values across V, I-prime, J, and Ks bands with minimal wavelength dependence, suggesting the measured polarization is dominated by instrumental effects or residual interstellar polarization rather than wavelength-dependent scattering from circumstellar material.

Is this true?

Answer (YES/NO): NO